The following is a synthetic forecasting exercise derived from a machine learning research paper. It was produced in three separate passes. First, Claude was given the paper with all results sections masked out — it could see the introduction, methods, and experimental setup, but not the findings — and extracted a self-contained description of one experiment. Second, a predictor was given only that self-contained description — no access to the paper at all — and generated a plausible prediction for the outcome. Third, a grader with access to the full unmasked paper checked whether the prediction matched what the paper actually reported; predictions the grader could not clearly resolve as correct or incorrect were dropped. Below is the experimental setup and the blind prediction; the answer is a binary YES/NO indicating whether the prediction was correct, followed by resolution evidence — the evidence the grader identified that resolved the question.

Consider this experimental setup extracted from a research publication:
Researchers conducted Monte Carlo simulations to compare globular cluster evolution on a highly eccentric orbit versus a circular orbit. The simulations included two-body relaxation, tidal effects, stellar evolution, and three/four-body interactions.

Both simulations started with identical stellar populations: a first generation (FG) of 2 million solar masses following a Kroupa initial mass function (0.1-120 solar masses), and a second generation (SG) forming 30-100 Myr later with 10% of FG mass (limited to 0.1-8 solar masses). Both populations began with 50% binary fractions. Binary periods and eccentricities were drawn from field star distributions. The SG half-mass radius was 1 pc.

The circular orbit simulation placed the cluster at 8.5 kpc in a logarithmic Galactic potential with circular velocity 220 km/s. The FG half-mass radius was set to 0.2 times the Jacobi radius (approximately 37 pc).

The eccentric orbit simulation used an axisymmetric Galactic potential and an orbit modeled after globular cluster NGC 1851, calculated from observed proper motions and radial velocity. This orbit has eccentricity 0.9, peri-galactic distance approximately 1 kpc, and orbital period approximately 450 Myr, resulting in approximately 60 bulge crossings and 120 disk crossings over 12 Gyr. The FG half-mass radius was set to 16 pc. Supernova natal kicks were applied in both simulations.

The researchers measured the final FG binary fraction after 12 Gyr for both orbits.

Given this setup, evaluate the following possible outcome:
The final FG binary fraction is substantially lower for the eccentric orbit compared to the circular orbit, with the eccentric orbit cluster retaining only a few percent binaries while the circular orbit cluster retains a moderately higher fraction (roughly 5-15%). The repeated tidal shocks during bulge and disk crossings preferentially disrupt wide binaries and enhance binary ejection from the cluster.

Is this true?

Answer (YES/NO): YES